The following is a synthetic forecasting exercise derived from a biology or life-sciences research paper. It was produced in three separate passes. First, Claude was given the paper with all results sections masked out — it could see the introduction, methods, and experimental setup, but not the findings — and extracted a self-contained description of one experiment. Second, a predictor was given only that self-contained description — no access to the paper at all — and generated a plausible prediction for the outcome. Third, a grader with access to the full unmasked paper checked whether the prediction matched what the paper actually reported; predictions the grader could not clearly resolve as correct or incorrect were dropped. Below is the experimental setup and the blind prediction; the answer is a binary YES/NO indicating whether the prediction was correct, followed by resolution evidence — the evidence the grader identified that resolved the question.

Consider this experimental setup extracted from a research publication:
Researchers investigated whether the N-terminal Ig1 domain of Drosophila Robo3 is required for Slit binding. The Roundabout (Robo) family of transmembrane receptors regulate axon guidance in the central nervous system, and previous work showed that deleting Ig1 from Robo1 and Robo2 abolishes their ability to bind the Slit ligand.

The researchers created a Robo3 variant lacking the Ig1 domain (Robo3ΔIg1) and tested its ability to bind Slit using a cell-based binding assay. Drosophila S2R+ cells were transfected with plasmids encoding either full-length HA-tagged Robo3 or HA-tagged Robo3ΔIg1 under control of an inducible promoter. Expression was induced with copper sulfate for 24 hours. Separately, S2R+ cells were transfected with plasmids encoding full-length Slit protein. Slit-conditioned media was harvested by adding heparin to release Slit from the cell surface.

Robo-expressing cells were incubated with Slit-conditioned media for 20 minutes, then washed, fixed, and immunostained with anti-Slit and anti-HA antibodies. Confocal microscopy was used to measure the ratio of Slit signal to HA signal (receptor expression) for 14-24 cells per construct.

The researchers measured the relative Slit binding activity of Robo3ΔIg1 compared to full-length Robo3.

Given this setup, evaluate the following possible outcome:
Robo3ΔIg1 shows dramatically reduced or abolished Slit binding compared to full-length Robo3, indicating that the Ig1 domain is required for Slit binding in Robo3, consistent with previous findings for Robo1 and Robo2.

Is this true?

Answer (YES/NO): YES